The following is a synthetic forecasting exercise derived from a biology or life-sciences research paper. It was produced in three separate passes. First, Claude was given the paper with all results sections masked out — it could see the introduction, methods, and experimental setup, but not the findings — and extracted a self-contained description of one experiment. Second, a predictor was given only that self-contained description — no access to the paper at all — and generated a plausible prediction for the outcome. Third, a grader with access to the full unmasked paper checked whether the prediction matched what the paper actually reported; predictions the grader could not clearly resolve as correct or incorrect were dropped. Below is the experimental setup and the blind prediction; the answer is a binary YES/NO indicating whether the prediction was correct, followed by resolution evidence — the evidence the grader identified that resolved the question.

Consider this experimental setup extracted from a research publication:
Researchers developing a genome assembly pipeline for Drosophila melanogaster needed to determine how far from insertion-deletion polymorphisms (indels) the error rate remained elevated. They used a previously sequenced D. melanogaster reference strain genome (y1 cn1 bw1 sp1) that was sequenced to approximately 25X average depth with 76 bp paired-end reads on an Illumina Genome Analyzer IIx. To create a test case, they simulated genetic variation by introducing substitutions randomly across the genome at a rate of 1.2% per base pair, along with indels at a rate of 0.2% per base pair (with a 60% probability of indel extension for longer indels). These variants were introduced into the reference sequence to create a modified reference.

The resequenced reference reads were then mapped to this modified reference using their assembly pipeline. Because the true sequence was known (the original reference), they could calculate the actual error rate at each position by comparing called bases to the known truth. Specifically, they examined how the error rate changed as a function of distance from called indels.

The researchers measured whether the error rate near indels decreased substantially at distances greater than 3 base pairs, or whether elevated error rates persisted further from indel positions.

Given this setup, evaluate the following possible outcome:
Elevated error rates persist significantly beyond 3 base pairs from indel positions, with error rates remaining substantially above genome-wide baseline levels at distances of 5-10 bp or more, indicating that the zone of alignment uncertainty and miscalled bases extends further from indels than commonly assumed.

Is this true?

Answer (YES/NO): NO